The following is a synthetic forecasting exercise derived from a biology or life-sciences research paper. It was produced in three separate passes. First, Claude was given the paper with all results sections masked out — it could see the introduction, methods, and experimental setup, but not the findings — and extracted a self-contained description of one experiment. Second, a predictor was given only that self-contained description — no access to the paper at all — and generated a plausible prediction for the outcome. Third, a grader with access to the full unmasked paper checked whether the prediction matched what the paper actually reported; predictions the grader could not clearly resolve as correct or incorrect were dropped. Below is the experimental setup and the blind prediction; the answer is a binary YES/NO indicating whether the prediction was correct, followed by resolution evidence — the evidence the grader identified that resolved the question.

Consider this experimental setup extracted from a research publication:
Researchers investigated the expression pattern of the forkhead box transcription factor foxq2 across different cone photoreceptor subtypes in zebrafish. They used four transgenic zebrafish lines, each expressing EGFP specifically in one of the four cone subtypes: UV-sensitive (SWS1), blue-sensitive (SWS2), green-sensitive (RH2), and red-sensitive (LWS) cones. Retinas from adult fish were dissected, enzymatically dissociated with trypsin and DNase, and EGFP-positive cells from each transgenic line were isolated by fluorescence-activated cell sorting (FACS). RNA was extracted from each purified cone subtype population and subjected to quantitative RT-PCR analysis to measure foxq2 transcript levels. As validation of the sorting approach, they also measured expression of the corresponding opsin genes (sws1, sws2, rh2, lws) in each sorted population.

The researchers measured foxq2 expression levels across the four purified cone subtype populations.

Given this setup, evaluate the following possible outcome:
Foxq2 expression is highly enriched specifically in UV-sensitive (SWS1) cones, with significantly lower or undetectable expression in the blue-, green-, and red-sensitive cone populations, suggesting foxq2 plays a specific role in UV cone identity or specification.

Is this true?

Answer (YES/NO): NO